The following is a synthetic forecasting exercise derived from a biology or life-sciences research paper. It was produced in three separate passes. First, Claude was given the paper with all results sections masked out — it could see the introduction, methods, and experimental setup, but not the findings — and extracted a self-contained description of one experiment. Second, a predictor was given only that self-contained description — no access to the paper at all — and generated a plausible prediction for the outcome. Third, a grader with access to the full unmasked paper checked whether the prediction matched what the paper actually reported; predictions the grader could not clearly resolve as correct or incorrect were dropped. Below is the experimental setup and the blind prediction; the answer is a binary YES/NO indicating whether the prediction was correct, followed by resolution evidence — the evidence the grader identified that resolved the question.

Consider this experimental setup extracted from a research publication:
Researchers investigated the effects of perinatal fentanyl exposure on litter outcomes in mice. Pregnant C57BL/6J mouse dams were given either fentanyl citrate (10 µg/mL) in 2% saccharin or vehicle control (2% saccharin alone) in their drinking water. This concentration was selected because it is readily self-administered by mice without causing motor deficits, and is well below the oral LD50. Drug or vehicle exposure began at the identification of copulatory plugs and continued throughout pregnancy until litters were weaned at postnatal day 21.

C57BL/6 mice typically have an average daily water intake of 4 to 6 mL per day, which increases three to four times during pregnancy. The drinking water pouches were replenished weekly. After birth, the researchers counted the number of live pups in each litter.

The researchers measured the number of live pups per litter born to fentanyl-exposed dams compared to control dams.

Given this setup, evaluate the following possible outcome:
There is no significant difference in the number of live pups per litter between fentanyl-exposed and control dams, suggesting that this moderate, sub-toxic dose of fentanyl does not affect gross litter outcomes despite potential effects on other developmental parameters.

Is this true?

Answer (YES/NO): NO